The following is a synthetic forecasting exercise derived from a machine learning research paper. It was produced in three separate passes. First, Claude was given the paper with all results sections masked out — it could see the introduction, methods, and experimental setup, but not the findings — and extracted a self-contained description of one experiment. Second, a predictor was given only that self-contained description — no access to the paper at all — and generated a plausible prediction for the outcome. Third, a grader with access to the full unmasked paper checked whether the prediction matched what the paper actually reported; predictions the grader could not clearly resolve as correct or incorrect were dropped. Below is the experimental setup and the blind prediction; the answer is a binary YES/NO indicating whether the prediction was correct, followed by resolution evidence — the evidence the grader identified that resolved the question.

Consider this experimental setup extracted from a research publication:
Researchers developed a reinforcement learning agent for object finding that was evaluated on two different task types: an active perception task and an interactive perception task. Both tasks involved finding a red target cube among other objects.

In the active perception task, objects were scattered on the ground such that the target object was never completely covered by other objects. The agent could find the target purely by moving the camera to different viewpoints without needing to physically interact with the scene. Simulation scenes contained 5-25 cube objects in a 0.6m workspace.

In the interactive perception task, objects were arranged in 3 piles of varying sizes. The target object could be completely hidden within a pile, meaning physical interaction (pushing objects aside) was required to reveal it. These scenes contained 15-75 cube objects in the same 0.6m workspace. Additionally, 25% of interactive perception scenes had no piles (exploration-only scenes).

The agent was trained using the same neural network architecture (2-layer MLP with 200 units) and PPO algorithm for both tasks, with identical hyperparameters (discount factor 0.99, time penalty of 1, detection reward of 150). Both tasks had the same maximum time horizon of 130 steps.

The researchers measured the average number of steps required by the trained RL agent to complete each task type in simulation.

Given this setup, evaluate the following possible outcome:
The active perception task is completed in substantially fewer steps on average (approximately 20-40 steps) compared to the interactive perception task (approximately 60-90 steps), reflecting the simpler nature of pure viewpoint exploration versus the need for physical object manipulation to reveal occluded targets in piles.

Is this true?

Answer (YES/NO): NO